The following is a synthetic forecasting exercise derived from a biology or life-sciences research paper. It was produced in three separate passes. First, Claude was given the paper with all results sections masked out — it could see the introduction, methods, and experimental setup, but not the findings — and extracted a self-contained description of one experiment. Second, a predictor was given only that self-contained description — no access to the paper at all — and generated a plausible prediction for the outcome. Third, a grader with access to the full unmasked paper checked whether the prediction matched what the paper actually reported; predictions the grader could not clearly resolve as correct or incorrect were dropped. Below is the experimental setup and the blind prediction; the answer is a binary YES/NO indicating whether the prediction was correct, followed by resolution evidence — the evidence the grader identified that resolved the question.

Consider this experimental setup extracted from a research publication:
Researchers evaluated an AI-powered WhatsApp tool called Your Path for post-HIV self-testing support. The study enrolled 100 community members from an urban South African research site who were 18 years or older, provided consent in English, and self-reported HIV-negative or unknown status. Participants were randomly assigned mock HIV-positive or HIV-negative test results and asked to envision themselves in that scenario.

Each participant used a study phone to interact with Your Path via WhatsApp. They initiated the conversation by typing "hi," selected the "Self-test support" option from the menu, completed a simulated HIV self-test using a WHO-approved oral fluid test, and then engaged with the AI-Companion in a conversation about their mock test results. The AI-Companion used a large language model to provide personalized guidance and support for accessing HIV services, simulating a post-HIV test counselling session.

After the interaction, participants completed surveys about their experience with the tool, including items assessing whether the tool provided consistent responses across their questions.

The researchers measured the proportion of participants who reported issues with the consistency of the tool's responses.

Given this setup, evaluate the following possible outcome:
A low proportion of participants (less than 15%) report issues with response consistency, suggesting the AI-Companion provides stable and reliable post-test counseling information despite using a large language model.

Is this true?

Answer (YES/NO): NO